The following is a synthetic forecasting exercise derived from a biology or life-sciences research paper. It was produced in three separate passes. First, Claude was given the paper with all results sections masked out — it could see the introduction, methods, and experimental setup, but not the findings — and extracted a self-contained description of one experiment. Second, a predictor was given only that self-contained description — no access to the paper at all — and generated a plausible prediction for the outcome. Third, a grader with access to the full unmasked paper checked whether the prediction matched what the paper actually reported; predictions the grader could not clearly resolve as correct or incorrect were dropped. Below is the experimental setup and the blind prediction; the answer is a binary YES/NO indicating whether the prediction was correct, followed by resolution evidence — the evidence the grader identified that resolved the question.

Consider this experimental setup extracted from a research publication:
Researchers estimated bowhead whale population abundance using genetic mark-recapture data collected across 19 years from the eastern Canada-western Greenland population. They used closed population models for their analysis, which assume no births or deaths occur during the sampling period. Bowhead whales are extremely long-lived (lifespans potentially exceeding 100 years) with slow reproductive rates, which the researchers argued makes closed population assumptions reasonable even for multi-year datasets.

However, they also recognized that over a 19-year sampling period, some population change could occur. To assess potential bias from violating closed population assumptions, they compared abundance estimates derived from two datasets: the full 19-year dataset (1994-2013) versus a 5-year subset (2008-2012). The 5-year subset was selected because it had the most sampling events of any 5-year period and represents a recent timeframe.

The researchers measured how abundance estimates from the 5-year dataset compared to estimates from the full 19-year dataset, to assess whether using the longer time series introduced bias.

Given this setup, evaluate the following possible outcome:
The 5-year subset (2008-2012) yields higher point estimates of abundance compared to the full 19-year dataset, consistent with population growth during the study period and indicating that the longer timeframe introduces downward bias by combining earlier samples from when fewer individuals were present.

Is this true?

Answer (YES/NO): NO